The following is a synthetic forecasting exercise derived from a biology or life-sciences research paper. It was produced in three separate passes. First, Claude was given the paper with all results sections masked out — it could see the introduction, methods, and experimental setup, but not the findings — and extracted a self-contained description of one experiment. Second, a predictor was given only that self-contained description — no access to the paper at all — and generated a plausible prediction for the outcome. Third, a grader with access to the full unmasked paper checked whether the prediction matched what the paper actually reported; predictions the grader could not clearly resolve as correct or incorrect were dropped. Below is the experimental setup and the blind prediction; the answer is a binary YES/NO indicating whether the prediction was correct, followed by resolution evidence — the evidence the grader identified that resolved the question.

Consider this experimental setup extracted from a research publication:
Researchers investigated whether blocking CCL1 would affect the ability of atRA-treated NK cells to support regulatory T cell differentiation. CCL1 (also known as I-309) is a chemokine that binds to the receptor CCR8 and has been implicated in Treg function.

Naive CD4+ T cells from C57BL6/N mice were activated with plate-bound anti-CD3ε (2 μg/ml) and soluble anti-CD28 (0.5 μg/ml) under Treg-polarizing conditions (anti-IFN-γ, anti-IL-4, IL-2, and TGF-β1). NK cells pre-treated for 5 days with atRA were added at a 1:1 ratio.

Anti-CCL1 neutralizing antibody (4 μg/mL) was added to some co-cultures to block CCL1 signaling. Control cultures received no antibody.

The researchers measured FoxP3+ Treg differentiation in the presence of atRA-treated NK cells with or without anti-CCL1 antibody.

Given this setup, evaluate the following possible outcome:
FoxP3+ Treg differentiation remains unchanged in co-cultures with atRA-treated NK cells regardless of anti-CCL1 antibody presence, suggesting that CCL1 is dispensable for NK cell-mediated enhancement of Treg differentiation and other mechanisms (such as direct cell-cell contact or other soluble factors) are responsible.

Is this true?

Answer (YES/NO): YES